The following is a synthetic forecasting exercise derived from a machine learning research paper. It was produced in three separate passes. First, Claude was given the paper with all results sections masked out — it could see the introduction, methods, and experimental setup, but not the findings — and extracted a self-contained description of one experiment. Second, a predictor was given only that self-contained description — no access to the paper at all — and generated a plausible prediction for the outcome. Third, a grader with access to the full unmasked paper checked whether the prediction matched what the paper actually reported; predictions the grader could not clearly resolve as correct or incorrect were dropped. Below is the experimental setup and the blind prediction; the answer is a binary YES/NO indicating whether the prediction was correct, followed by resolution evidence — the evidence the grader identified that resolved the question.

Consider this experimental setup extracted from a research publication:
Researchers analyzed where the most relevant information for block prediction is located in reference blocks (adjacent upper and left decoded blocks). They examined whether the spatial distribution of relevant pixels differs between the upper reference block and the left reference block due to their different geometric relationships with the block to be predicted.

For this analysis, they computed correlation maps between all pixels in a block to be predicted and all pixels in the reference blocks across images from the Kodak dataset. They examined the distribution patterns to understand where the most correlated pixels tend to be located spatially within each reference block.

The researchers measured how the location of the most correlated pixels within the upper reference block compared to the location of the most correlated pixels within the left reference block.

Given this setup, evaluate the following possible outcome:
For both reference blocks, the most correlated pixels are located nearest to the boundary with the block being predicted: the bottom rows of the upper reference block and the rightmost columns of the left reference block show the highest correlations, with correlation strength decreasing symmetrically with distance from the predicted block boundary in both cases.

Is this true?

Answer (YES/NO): NO